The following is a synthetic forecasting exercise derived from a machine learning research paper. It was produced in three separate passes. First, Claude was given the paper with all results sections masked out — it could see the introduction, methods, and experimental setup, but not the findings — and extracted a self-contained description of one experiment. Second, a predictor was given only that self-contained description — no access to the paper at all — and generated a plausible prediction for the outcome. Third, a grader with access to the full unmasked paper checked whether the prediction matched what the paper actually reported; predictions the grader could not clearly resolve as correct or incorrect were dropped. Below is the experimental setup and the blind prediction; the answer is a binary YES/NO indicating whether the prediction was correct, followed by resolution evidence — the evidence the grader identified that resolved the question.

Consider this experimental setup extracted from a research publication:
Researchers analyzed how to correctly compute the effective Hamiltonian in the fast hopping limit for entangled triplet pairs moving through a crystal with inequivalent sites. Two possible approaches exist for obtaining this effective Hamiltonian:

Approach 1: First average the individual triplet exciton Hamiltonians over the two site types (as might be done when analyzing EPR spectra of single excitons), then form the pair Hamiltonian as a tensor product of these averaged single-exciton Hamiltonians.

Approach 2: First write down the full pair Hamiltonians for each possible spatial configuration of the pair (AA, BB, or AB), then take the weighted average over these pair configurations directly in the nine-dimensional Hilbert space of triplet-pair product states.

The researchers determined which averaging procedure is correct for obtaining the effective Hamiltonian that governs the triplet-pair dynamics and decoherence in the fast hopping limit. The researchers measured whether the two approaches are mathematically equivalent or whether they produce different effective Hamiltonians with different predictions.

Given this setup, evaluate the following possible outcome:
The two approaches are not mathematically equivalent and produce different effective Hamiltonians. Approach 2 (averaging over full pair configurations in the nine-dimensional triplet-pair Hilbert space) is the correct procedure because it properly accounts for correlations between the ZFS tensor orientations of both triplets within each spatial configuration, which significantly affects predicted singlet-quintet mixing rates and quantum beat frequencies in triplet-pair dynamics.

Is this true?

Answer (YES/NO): NO